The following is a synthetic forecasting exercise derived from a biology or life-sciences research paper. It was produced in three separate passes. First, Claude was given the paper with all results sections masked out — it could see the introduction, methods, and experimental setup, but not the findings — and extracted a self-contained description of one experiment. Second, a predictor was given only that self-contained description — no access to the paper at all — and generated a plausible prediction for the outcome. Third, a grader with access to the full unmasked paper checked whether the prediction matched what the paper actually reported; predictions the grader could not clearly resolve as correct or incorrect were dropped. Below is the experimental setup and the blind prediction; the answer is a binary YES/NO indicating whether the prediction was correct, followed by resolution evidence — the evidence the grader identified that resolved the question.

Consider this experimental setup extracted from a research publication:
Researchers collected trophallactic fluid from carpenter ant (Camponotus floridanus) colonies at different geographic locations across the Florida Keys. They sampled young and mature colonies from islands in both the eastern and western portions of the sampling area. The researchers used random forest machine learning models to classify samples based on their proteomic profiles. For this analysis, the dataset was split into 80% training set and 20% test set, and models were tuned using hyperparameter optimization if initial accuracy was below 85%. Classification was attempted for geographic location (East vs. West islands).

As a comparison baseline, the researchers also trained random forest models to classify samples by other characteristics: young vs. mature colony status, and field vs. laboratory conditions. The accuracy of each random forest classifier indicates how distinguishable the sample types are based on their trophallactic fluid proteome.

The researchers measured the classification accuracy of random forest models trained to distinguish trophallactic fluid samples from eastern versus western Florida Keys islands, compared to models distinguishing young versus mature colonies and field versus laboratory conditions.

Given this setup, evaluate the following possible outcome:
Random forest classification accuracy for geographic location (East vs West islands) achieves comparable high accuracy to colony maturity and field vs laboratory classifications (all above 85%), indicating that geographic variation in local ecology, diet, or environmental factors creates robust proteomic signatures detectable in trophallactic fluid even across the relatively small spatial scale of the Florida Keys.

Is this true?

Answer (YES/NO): NO